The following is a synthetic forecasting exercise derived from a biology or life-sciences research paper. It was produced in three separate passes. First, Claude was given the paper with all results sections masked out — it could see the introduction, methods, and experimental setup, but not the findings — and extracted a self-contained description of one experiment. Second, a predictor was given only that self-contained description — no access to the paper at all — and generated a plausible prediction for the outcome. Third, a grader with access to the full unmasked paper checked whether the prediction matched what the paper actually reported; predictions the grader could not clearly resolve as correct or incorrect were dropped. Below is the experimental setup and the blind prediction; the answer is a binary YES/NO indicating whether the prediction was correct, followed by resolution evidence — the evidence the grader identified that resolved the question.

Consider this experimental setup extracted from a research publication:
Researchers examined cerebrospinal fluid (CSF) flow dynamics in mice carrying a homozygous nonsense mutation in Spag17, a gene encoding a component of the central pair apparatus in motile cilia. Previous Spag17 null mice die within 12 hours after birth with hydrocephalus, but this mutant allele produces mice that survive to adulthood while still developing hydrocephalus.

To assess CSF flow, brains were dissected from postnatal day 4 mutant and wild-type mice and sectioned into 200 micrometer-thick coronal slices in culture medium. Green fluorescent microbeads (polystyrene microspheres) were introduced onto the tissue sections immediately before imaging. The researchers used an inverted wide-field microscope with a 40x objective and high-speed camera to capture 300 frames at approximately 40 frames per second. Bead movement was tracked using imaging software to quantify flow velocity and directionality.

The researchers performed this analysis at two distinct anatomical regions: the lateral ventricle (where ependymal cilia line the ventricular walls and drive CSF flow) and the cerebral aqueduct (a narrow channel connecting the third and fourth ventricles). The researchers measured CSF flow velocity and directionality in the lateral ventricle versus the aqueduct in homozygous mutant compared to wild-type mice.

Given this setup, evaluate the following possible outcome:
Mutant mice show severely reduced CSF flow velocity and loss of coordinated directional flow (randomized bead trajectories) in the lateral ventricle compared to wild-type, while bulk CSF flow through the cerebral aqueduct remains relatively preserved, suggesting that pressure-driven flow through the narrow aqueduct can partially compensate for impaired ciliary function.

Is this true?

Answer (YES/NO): NO